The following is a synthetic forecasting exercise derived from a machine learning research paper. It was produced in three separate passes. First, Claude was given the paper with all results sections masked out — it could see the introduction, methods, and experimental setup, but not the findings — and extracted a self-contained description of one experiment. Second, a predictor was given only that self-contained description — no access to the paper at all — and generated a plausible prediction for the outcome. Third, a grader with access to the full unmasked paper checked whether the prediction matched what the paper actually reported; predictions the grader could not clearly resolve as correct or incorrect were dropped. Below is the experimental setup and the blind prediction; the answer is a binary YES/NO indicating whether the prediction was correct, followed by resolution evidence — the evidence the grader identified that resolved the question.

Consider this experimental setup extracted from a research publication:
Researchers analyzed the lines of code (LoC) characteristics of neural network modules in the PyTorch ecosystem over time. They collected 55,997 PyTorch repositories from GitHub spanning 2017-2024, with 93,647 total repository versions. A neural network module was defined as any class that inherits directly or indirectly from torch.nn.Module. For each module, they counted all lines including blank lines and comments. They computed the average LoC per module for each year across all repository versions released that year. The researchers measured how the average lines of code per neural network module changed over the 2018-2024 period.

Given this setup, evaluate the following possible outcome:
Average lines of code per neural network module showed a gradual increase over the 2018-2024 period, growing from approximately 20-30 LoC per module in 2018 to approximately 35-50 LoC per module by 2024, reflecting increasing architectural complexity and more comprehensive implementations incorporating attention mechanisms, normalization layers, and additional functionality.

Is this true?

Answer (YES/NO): NO